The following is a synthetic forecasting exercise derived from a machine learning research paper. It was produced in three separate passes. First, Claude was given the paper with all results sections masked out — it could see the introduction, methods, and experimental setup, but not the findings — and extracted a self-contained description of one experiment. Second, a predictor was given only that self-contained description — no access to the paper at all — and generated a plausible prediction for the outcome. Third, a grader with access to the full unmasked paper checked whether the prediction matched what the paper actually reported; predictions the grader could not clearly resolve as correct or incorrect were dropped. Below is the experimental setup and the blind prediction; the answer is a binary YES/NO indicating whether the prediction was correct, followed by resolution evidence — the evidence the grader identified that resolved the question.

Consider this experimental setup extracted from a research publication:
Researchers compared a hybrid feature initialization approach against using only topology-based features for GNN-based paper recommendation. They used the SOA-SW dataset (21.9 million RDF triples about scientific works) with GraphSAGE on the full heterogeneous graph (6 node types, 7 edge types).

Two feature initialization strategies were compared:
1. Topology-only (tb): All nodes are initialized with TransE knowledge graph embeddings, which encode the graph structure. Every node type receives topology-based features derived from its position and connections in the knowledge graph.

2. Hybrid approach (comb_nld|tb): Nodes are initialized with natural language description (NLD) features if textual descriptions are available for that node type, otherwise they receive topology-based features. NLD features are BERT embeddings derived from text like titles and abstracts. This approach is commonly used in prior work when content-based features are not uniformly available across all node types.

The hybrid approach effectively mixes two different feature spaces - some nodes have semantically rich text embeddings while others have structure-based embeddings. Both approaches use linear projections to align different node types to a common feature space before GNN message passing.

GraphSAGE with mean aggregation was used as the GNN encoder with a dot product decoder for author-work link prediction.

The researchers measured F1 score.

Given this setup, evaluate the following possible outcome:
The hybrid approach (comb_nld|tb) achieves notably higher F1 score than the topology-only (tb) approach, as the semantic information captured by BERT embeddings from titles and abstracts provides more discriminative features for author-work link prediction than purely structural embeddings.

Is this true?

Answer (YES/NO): NO